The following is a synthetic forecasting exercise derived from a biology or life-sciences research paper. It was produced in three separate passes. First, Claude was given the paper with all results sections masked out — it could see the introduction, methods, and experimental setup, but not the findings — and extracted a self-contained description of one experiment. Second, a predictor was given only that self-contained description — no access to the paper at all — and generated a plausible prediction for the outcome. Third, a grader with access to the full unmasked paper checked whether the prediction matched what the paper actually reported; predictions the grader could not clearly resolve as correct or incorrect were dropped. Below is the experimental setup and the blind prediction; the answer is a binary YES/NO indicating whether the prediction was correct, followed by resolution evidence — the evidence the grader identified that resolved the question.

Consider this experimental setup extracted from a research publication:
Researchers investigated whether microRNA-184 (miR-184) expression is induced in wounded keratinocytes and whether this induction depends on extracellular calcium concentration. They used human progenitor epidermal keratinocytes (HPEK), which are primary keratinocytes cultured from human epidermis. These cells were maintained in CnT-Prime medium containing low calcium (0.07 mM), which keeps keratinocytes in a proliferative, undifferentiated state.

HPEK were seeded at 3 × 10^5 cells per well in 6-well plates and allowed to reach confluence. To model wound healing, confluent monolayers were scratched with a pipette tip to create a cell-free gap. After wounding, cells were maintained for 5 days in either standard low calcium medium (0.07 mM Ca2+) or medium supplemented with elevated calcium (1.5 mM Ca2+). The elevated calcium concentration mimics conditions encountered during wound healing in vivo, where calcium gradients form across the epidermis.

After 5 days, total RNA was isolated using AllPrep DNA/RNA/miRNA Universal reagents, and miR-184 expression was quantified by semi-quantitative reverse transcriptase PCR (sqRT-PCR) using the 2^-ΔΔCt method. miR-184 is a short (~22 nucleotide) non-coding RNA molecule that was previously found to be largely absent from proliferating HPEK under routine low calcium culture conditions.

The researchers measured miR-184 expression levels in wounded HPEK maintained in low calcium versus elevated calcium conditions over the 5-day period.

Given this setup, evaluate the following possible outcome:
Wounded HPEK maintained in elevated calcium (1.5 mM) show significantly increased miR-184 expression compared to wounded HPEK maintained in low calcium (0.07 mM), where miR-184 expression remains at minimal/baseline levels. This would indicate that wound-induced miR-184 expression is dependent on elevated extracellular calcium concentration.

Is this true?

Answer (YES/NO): NO